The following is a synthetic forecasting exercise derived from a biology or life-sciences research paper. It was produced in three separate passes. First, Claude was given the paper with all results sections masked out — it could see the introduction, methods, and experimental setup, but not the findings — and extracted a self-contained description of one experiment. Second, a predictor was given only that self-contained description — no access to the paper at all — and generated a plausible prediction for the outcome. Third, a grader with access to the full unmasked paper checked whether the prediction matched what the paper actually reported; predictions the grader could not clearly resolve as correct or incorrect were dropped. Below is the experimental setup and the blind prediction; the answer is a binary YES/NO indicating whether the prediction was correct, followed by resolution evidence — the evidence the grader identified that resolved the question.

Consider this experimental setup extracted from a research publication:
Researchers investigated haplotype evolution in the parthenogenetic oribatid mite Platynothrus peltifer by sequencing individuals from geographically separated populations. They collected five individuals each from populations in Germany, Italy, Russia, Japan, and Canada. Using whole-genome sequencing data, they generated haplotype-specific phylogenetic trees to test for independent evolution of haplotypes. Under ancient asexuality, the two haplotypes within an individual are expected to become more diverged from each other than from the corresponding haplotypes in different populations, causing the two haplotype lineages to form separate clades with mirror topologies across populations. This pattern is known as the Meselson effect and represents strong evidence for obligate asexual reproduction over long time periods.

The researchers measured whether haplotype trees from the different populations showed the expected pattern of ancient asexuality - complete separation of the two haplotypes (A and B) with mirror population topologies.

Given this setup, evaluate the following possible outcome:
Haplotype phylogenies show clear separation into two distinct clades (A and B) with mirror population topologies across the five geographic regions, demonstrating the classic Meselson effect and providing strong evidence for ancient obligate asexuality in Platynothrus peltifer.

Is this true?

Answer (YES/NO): NO